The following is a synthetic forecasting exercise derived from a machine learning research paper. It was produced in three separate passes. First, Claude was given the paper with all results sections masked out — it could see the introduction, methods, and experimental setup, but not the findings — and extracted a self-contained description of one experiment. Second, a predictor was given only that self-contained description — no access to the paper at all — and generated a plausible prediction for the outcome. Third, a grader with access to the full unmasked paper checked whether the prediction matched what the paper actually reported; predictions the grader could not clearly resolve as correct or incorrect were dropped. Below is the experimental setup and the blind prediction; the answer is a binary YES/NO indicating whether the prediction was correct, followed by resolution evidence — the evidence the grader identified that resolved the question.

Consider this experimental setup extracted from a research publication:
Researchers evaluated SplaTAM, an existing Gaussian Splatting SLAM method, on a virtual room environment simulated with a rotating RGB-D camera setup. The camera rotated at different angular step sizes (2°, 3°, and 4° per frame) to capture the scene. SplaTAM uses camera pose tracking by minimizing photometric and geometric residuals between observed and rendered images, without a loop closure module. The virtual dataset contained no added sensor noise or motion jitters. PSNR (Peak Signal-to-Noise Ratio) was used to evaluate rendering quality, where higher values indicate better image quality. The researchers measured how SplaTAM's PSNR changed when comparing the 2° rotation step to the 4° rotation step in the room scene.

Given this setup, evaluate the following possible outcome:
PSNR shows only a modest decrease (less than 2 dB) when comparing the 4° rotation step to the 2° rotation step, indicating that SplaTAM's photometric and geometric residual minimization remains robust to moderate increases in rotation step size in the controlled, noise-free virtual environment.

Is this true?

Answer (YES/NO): NO